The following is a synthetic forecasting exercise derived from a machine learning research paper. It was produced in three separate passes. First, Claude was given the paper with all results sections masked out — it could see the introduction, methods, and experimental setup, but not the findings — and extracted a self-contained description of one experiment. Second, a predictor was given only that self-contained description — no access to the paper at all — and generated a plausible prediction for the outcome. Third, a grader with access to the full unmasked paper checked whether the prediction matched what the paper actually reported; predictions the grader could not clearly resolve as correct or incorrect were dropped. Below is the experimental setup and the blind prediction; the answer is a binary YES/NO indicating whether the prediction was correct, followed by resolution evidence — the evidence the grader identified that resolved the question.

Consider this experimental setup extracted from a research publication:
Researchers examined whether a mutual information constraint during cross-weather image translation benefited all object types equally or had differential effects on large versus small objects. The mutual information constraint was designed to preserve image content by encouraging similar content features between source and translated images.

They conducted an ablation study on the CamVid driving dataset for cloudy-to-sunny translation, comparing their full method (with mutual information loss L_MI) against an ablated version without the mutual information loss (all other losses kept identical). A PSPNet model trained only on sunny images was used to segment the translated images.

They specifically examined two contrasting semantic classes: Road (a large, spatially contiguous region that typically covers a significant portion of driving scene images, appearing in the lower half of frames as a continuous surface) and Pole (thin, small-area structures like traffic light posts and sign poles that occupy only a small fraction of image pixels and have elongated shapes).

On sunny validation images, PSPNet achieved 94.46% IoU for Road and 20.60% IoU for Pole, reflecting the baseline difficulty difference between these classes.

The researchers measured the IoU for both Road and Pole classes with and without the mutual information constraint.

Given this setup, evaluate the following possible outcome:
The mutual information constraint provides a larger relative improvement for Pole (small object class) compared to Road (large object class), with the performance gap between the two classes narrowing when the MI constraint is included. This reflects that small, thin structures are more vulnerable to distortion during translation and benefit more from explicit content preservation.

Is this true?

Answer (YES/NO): NO